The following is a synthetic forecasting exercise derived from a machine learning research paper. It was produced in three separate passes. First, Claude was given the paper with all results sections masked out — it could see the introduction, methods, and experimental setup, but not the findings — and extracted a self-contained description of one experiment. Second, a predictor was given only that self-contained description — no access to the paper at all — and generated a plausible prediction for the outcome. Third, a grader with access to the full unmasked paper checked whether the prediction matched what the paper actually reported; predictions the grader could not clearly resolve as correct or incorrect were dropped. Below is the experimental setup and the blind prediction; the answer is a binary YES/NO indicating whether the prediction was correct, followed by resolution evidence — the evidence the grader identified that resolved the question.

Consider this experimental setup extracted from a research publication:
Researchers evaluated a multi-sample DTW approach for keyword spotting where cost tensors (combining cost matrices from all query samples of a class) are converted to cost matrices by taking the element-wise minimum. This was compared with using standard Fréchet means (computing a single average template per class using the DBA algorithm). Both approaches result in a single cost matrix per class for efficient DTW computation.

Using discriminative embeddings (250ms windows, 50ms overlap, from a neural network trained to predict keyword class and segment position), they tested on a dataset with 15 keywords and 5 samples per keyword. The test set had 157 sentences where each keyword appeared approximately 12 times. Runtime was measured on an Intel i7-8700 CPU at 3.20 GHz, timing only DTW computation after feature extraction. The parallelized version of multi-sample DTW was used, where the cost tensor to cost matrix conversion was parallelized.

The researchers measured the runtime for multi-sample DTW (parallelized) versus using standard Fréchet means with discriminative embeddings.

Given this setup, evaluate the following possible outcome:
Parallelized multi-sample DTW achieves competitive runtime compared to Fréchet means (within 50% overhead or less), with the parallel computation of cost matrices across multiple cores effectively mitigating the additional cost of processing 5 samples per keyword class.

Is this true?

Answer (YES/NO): NO